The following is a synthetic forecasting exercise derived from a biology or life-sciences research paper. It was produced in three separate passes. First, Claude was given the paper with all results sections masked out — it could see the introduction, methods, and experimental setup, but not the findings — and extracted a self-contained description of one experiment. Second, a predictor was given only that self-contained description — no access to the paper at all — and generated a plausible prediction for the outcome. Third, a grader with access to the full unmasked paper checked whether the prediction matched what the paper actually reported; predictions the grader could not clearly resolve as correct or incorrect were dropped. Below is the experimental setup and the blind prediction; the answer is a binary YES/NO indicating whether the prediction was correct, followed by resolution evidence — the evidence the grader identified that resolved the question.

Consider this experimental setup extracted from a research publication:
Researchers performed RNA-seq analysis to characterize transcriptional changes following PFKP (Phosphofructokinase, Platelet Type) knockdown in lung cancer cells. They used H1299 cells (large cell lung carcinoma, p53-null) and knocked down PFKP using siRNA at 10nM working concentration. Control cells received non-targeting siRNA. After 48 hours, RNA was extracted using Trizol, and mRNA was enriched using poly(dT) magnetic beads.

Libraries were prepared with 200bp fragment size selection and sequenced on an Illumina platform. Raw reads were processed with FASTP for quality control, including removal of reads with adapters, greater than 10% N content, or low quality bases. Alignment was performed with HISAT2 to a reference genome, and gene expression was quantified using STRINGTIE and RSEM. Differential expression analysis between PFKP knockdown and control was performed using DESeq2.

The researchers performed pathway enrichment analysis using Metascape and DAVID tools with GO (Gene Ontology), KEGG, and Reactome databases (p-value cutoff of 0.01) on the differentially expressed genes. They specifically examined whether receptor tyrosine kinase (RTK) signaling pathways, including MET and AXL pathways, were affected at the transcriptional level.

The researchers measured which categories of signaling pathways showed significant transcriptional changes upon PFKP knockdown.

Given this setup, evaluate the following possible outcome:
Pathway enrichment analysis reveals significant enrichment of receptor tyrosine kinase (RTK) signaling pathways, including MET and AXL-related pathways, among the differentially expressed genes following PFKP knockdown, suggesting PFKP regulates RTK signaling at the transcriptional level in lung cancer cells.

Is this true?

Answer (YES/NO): NO